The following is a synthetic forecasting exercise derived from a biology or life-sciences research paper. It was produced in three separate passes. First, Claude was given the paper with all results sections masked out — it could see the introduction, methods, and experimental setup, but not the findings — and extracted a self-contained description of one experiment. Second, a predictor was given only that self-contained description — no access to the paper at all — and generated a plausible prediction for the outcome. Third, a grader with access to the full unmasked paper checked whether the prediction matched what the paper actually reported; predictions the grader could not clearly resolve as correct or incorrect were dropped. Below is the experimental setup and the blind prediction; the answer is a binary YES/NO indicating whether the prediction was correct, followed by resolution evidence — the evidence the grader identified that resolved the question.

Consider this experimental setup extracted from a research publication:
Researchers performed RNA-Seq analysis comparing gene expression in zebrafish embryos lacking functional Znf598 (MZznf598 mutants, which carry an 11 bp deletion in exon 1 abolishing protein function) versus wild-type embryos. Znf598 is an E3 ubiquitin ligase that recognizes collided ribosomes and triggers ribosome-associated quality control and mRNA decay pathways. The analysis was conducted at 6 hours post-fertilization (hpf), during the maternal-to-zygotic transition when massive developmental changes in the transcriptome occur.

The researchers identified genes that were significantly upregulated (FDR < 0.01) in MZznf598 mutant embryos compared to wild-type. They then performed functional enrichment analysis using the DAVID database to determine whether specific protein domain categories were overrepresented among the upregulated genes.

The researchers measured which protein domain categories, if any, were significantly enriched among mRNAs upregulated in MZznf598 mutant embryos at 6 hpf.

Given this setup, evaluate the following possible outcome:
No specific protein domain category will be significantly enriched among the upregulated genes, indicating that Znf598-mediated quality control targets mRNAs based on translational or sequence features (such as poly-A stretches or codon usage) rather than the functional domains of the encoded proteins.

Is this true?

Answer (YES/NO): NO